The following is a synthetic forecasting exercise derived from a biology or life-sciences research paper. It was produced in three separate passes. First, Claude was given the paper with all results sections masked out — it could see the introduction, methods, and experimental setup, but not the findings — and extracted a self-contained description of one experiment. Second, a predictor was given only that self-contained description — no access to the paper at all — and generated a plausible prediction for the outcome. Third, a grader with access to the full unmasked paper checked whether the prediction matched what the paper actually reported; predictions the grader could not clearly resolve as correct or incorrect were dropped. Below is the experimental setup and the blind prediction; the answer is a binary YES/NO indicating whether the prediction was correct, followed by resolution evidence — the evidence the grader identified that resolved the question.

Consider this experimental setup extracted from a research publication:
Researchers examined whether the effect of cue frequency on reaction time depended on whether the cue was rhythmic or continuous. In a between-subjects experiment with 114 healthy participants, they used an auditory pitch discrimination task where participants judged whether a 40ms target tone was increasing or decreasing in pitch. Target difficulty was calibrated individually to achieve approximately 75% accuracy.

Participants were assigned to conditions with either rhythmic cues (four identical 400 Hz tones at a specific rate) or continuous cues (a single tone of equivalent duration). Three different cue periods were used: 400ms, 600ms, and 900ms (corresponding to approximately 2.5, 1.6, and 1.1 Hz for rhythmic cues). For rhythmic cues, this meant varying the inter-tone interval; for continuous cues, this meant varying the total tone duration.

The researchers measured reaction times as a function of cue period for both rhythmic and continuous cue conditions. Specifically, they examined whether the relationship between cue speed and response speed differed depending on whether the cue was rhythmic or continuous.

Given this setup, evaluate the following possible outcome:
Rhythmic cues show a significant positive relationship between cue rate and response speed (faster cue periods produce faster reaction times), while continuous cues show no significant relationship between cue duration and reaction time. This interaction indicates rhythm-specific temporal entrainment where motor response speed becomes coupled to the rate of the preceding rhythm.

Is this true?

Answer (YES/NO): NO